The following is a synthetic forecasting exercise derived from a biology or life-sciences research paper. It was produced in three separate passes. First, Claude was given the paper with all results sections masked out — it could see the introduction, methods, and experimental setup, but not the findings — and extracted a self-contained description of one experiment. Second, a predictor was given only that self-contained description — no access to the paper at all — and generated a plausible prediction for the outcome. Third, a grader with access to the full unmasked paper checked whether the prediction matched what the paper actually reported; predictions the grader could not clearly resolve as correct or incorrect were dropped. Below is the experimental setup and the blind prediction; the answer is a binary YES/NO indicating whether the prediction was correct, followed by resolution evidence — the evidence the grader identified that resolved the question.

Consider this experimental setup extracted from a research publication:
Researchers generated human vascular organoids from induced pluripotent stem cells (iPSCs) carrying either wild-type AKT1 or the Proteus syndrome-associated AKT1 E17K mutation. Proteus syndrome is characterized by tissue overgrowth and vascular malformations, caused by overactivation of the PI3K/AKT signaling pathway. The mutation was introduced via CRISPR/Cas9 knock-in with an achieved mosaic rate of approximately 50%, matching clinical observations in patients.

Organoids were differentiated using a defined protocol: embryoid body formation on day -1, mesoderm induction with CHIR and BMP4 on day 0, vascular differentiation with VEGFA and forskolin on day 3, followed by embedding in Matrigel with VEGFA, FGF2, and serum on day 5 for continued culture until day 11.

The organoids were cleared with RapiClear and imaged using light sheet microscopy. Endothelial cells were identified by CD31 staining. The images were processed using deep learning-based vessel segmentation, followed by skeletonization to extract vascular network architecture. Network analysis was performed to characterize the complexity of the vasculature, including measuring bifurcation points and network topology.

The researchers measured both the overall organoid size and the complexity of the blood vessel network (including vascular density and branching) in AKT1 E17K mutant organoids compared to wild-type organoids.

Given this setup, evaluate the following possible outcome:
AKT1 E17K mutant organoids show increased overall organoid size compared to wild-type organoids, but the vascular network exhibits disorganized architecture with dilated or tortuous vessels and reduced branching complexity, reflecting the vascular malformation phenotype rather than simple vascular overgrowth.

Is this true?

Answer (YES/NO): NO